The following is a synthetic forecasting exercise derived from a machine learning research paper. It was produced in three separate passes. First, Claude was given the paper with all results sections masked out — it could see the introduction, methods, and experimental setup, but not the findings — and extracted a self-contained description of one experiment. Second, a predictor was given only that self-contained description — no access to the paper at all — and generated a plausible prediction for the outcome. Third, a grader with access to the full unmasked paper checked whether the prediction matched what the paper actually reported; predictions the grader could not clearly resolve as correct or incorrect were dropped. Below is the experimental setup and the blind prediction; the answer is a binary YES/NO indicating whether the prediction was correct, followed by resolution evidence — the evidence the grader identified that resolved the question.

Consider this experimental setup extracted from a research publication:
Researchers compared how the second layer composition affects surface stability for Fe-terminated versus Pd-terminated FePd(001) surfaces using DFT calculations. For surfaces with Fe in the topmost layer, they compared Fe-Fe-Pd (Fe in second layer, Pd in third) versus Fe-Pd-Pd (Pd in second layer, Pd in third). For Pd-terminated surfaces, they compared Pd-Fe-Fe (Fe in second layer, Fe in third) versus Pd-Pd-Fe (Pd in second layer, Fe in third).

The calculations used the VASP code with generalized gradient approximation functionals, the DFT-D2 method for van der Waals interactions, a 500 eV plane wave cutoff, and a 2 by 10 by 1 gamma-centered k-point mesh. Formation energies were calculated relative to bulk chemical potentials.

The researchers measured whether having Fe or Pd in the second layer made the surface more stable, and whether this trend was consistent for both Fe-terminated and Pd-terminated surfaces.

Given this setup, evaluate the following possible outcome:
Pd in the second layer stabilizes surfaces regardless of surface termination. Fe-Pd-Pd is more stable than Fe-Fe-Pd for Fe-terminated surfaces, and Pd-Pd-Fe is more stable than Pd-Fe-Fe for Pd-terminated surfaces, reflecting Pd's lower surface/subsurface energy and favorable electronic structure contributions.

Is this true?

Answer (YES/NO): NO